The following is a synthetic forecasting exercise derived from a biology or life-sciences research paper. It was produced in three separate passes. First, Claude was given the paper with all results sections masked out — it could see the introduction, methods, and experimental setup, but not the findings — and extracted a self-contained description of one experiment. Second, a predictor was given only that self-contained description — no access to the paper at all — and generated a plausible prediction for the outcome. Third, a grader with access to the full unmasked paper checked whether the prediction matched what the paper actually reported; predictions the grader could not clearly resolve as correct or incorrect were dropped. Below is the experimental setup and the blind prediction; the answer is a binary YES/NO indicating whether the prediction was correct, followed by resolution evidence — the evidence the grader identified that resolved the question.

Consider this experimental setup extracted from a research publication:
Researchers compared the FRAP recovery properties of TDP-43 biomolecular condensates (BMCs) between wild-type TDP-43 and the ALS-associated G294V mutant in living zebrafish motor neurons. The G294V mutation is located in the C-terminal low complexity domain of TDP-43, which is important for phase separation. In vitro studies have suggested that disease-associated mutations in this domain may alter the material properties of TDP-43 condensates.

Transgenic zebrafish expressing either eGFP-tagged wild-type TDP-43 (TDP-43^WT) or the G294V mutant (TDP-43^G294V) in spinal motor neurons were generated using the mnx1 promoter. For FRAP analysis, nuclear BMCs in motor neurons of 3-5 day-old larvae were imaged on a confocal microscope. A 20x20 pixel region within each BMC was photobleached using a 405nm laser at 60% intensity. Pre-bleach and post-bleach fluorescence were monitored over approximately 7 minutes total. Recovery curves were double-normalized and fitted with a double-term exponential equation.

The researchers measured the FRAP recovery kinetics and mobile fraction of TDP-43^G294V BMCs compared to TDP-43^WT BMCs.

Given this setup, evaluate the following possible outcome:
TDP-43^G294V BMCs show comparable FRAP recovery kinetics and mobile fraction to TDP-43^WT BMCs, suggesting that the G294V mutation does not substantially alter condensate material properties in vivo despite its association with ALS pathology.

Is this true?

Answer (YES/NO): YES